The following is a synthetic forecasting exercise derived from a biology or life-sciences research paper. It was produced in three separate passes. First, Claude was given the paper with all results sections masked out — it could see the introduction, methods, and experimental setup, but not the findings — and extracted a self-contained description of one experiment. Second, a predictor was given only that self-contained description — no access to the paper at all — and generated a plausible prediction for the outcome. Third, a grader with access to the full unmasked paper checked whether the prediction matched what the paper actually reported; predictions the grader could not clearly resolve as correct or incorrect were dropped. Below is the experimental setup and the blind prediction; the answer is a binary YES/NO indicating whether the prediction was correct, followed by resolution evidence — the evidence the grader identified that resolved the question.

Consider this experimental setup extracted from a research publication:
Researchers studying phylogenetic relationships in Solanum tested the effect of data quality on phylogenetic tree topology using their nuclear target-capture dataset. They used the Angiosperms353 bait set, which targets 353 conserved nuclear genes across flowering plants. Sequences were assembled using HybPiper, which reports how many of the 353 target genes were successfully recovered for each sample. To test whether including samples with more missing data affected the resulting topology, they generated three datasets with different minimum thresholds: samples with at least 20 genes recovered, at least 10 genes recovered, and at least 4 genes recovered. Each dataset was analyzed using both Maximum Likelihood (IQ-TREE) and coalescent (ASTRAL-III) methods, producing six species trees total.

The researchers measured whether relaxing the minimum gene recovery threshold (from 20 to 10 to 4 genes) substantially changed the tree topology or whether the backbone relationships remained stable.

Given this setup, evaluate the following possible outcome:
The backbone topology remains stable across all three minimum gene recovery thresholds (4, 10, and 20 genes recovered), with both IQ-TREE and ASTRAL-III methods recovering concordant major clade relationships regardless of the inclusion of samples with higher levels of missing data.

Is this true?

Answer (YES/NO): YES